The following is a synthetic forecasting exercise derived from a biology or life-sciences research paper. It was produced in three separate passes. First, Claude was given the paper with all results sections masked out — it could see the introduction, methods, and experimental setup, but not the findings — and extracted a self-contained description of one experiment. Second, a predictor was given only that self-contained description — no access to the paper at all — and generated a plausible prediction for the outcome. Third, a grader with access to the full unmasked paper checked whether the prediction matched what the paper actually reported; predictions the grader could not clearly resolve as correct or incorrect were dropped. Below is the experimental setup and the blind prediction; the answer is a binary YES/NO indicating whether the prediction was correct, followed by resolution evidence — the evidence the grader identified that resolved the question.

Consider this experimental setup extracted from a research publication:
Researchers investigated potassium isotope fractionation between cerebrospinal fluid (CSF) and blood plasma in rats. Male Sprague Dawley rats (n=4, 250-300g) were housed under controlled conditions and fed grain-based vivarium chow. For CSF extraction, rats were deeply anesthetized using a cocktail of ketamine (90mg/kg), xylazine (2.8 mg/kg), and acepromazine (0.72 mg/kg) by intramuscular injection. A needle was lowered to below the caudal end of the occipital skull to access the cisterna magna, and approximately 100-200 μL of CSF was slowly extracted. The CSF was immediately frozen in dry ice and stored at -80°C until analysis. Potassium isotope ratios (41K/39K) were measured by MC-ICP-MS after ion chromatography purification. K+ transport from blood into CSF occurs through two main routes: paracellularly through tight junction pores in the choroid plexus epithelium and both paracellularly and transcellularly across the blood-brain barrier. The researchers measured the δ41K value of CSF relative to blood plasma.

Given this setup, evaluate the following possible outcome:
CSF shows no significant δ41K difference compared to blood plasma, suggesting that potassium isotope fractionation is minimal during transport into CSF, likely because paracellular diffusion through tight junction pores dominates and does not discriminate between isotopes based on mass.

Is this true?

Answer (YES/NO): NO